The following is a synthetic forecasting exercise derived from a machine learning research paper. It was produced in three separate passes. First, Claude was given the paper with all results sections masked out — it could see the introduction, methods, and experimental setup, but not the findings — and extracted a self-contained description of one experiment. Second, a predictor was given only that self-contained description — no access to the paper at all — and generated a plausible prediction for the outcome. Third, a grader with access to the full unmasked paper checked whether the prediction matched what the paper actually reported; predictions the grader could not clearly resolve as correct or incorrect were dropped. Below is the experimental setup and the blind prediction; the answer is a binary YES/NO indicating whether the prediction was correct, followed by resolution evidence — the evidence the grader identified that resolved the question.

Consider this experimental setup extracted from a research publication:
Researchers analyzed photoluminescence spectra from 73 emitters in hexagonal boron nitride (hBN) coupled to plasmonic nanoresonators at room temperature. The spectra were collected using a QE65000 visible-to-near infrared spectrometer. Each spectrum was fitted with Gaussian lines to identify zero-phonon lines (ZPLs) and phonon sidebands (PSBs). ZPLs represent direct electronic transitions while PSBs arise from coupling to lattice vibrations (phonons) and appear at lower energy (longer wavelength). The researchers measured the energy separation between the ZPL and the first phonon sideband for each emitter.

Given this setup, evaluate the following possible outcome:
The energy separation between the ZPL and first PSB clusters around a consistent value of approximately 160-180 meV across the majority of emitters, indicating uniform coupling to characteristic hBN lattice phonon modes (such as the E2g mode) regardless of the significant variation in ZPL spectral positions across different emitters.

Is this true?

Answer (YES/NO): YES